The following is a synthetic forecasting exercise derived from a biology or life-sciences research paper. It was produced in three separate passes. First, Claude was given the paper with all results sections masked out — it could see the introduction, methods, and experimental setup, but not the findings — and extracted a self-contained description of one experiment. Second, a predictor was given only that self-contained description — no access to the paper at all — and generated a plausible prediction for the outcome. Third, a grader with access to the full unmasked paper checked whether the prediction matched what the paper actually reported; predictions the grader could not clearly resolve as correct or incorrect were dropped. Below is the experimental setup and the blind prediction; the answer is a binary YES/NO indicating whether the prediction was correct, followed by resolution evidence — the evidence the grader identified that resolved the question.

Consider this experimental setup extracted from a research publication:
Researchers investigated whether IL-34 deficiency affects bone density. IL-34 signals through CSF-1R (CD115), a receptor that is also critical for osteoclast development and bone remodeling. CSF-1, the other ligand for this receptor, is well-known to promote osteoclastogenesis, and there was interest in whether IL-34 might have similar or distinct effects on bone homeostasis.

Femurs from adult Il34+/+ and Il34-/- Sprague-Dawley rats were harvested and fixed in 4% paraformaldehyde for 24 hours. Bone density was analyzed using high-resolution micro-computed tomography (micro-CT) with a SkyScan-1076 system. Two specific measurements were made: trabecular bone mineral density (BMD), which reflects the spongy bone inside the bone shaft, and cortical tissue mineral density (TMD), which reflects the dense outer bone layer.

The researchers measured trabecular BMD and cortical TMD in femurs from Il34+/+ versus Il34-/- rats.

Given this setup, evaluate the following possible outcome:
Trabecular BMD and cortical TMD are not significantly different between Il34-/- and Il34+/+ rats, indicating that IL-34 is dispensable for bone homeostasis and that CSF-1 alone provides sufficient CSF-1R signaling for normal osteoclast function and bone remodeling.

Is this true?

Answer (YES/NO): YES